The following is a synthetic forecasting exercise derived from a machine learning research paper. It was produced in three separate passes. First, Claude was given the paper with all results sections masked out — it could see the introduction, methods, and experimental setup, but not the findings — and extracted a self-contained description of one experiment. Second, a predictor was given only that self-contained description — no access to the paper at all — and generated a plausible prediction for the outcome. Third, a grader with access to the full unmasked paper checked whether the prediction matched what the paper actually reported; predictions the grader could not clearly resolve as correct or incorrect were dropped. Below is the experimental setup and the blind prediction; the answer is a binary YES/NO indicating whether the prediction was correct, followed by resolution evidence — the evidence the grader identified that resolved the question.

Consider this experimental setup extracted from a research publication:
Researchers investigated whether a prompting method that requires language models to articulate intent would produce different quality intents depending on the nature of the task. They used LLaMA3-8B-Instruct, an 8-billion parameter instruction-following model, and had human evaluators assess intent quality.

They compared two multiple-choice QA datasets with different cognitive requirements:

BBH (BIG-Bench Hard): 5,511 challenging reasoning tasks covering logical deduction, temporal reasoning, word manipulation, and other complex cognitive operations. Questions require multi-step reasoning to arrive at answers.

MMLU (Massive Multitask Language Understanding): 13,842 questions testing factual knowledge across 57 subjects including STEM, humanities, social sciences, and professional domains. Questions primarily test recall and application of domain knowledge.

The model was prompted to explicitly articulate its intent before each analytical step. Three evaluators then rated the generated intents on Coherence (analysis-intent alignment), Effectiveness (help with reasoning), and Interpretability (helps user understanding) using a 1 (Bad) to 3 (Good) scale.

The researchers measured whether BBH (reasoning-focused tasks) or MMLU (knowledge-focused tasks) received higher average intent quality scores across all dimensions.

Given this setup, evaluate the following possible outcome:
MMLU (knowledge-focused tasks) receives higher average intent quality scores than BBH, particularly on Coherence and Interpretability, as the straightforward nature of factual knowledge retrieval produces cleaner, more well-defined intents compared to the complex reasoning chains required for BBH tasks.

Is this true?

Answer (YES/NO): NO